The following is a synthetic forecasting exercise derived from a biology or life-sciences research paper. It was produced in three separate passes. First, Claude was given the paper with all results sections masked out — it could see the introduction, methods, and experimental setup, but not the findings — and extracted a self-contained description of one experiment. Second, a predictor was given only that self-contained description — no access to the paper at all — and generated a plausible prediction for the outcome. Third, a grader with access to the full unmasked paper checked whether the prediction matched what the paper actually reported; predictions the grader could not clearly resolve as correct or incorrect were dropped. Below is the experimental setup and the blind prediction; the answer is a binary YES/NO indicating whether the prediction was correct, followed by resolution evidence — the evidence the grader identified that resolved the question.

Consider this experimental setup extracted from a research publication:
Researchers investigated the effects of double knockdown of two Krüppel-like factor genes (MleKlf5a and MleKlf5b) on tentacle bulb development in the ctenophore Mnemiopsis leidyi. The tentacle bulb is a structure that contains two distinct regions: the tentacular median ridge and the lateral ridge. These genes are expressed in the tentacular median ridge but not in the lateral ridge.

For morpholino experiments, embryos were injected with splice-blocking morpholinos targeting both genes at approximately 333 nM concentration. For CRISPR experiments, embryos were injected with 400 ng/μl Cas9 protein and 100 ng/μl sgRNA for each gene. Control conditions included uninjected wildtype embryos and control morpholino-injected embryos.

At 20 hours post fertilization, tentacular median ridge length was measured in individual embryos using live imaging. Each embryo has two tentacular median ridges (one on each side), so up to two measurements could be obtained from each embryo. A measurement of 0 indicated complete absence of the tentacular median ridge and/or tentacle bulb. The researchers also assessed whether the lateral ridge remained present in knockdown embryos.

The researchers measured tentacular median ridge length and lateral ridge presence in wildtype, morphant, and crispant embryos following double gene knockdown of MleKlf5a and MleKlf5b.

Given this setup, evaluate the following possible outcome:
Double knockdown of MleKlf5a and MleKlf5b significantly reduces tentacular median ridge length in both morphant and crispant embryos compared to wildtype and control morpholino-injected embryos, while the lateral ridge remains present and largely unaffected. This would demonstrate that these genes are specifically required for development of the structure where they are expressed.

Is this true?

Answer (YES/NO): YES